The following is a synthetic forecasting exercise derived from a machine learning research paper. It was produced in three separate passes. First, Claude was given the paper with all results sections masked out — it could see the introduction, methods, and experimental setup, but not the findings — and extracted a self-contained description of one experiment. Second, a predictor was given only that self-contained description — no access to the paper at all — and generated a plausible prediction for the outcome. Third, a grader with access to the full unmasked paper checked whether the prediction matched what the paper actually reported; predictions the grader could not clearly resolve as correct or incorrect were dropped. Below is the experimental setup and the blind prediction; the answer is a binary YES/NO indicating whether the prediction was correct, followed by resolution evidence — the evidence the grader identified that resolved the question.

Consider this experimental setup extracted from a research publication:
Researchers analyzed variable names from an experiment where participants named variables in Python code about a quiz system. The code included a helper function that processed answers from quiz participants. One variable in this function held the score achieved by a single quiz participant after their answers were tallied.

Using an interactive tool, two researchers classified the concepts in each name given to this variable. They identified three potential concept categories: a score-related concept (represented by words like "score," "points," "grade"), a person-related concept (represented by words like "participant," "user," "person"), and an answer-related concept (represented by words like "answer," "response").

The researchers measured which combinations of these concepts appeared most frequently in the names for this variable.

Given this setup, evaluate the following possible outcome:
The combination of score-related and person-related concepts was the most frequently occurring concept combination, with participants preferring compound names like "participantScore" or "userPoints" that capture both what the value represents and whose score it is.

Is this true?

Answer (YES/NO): NO